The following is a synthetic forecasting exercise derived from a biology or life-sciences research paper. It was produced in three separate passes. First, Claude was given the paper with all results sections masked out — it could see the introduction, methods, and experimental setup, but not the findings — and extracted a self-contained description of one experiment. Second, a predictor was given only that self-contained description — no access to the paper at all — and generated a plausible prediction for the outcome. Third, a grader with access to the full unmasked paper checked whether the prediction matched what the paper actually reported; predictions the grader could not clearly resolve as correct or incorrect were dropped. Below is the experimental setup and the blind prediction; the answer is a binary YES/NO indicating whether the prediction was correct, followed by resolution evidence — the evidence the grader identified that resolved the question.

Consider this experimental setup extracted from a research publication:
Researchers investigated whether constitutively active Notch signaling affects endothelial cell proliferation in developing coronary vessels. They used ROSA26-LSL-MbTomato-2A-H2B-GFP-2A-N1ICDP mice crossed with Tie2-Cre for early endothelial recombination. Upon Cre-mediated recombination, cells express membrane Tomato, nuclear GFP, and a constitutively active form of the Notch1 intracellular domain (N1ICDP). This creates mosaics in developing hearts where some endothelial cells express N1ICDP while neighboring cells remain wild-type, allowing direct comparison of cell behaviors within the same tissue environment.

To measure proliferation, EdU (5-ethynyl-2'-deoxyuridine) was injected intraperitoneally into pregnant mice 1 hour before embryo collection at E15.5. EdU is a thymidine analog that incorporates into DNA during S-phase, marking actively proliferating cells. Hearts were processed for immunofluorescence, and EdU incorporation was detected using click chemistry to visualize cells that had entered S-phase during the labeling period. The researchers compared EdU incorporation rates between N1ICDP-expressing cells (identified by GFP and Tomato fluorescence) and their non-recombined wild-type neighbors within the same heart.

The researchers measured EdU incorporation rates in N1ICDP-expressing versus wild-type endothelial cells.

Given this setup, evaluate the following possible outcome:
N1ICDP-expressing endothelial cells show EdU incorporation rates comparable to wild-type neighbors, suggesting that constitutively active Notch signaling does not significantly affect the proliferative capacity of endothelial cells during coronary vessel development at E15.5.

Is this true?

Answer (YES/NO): NO